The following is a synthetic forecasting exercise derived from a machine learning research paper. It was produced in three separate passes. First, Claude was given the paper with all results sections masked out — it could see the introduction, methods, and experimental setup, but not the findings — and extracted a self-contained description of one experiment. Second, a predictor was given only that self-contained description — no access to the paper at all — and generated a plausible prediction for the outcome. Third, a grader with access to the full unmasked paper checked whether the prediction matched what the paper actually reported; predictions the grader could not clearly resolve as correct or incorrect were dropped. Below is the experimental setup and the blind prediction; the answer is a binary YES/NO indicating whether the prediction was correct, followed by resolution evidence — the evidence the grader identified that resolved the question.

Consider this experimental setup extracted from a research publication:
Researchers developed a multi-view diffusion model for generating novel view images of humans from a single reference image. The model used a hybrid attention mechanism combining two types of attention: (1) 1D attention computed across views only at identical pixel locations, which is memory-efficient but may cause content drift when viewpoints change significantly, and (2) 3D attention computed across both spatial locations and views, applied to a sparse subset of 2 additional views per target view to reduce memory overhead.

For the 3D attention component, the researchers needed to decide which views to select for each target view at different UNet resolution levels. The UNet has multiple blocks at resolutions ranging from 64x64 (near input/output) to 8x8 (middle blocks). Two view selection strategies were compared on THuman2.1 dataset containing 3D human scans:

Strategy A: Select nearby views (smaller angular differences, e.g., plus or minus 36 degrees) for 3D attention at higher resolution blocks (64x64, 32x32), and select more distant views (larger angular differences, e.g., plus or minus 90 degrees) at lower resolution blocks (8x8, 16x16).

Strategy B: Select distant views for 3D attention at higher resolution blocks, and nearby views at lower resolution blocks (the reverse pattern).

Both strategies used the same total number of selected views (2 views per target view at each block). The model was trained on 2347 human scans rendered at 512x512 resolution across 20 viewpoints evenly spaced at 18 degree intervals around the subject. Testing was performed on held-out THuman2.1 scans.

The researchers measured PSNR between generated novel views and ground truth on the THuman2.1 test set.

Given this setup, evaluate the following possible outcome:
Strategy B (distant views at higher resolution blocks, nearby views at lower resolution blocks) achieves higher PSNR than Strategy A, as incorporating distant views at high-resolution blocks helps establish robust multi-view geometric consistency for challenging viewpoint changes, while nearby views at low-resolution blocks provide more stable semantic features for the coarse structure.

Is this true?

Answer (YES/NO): NO